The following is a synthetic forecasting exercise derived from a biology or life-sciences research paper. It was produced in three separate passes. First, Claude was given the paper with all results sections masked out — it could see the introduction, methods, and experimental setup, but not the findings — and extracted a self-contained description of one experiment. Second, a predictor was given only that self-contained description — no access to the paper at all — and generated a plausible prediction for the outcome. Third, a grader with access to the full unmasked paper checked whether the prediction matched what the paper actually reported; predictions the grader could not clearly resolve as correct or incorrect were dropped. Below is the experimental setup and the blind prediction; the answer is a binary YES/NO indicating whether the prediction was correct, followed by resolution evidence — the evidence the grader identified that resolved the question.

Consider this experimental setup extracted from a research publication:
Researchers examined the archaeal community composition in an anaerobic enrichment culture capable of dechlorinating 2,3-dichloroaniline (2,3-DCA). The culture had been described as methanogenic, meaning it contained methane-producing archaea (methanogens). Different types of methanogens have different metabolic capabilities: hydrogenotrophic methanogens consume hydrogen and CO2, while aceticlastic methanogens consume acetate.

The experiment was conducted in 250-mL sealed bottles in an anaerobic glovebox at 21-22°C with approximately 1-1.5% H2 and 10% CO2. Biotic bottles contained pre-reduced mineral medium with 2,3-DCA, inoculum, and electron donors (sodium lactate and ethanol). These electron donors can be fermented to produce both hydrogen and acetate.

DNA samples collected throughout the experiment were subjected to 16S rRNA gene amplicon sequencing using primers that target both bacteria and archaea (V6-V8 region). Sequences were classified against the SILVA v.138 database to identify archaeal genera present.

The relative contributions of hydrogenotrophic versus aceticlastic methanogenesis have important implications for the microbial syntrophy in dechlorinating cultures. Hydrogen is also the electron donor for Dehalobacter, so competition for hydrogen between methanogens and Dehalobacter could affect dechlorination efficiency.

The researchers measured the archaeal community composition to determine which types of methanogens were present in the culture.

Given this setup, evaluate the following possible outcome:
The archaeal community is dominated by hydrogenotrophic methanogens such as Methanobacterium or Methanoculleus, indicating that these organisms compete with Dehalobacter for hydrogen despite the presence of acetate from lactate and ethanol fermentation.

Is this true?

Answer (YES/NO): YES